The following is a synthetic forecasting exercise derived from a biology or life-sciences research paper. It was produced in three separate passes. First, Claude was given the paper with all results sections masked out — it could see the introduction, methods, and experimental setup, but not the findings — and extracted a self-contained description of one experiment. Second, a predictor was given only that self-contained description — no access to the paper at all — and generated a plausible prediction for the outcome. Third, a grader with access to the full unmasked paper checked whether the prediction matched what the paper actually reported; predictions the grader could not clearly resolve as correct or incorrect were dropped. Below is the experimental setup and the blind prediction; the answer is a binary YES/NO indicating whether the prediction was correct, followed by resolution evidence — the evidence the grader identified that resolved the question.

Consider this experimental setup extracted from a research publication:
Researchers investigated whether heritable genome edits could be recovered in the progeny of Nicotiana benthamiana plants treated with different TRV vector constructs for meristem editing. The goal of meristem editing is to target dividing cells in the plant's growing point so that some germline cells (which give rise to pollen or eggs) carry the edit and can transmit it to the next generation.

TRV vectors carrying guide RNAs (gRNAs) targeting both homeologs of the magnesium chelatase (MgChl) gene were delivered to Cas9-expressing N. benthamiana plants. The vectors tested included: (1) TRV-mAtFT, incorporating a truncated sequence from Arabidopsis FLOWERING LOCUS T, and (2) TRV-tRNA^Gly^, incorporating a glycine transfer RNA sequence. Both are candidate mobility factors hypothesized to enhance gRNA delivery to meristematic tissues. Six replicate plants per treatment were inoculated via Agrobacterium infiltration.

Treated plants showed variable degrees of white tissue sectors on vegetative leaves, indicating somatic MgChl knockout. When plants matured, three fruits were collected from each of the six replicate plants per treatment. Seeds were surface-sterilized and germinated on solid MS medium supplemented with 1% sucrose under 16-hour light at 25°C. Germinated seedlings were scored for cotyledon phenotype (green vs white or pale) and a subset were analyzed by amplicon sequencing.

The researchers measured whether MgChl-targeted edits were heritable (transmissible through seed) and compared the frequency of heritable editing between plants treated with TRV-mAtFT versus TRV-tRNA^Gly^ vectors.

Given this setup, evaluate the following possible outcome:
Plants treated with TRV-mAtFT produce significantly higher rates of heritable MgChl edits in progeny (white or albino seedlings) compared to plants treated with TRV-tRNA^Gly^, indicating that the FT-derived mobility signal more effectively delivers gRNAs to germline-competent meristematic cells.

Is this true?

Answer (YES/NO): NO